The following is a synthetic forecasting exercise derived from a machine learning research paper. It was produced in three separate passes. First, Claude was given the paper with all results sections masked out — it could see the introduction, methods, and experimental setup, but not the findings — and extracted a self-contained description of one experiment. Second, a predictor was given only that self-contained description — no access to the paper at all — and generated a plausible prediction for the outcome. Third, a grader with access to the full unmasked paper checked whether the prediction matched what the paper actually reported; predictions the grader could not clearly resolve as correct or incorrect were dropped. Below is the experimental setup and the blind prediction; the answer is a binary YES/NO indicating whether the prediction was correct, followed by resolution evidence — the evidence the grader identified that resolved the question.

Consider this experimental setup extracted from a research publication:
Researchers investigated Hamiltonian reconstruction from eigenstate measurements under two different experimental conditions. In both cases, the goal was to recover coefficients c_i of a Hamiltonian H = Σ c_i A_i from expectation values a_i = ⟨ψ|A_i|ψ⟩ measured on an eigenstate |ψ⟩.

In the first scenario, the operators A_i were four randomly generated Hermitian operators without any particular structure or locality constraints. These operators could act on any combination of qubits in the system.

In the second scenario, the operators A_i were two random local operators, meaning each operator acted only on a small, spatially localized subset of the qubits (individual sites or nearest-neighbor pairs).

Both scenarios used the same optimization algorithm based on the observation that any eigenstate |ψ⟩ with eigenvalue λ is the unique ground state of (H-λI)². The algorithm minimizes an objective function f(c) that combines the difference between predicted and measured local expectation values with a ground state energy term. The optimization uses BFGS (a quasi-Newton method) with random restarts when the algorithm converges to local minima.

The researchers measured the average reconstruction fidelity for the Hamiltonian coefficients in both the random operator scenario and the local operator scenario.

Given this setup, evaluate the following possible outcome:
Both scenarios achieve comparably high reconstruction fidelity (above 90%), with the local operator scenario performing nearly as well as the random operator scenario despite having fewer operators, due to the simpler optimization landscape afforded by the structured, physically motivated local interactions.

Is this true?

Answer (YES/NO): YES